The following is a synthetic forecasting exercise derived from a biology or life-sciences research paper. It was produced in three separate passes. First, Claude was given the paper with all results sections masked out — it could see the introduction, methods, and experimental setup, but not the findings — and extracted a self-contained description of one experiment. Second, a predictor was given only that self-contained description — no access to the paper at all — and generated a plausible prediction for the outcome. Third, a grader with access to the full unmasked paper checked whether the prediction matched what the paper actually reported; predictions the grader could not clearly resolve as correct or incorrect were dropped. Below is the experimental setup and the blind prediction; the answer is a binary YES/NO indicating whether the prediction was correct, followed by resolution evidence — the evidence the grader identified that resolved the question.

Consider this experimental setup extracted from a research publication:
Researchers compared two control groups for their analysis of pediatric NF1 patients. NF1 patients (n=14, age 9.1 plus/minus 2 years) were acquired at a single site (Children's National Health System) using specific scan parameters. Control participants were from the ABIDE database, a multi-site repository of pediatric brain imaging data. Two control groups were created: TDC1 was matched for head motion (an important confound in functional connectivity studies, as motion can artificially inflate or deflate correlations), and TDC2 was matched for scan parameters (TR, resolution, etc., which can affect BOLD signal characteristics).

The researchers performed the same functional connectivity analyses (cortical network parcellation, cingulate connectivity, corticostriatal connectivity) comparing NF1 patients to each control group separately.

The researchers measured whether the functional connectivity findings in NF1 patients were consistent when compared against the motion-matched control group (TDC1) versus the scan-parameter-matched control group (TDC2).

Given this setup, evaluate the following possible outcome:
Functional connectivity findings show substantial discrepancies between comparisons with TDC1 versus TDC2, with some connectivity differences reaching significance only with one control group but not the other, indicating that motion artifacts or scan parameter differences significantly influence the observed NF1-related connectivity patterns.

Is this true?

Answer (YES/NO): NO